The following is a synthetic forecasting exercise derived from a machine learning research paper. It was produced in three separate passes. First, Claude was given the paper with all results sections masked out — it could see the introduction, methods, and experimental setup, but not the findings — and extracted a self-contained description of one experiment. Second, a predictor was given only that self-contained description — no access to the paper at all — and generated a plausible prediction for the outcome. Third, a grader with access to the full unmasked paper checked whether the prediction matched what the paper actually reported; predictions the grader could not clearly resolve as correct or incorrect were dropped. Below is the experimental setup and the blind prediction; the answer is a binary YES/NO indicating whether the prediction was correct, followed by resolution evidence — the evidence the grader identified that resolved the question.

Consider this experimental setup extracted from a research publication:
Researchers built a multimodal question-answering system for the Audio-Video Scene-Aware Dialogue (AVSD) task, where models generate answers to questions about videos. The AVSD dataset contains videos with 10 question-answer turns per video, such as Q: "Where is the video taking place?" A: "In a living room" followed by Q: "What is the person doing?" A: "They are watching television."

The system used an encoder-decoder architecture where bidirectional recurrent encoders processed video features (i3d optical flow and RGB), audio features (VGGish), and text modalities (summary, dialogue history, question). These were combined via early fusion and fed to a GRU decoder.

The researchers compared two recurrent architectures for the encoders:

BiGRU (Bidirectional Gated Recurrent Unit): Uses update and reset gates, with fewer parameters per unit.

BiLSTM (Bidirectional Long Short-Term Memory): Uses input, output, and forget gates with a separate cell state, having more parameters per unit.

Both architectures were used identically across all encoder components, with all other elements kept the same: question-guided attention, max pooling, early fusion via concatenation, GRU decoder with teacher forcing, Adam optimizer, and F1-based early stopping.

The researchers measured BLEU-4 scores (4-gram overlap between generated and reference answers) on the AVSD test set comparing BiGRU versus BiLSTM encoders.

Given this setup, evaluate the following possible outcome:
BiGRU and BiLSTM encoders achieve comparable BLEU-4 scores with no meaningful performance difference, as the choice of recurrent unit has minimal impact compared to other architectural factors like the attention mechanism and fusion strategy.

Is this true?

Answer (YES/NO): YES